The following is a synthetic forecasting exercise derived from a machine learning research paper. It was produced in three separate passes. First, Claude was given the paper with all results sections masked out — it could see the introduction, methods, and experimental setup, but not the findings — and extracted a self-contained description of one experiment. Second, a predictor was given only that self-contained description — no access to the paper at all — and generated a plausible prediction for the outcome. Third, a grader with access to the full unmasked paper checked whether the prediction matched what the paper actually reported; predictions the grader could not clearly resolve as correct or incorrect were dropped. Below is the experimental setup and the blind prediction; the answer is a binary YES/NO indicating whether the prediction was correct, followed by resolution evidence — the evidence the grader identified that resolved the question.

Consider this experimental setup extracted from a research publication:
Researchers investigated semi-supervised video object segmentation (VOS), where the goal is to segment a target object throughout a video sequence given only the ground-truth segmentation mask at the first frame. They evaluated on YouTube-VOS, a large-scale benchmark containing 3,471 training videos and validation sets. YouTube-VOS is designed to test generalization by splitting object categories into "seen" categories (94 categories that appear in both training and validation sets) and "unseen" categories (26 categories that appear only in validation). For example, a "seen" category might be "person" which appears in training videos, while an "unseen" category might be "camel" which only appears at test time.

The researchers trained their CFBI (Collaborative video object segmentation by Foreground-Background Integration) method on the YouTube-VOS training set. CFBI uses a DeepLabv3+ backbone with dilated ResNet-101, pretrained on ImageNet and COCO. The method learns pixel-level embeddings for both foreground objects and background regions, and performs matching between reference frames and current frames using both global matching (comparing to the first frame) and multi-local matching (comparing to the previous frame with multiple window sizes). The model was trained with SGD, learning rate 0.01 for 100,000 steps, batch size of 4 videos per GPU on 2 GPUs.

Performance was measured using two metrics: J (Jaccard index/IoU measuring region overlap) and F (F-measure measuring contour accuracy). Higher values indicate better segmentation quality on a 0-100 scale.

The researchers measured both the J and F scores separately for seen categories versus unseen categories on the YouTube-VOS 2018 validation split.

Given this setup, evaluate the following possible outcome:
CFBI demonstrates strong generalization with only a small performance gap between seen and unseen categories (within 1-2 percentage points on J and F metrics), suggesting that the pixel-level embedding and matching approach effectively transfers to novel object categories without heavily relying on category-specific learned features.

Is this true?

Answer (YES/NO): NO